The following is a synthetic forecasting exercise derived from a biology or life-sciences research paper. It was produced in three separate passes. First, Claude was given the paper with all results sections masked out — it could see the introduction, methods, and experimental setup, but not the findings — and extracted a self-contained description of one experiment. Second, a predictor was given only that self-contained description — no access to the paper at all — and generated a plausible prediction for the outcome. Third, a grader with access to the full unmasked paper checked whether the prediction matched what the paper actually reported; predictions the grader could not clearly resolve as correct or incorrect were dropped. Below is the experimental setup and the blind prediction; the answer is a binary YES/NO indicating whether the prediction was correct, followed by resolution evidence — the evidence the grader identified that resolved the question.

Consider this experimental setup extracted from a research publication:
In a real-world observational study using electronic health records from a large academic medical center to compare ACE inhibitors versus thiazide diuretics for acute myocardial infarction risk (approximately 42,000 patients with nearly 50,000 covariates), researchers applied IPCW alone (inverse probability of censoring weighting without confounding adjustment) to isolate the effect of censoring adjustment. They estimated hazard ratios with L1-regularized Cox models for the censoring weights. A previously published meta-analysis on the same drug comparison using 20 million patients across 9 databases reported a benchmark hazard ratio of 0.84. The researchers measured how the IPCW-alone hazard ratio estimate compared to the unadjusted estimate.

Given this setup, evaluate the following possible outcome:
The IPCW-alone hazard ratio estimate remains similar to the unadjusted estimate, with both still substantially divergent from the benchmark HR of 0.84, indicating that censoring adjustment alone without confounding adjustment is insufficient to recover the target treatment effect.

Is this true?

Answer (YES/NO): YES